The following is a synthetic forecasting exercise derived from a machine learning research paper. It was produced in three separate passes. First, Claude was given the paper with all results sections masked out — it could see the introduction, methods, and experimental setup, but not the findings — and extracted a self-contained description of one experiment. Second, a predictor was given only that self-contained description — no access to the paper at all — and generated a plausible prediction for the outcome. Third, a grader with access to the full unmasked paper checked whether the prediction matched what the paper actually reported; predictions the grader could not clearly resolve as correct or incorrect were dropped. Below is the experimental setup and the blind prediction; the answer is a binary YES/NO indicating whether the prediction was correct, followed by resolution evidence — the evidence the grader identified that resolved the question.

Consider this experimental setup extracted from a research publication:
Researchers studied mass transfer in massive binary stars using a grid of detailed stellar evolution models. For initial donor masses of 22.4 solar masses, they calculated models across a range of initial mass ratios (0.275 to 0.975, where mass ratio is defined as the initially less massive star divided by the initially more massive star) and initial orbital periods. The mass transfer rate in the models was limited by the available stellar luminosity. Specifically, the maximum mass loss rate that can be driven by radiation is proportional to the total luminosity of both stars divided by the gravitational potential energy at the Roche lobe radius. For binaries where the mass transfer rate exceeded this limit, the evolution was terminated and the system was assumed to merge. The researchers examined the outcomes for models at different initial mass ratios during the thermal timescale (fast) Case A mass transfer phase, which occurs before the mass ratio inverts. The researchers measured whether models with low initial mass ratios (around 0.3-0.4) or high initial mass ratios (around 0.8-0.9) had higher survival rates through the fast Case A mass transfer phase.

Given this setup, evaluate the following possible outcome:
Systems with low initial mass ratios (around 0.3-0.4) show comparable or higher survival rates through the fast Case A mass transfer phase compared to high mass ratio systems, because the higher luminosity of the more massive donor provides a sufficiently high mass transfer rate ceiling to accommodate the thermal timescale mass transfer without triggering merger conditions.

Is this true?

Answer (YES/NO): NO